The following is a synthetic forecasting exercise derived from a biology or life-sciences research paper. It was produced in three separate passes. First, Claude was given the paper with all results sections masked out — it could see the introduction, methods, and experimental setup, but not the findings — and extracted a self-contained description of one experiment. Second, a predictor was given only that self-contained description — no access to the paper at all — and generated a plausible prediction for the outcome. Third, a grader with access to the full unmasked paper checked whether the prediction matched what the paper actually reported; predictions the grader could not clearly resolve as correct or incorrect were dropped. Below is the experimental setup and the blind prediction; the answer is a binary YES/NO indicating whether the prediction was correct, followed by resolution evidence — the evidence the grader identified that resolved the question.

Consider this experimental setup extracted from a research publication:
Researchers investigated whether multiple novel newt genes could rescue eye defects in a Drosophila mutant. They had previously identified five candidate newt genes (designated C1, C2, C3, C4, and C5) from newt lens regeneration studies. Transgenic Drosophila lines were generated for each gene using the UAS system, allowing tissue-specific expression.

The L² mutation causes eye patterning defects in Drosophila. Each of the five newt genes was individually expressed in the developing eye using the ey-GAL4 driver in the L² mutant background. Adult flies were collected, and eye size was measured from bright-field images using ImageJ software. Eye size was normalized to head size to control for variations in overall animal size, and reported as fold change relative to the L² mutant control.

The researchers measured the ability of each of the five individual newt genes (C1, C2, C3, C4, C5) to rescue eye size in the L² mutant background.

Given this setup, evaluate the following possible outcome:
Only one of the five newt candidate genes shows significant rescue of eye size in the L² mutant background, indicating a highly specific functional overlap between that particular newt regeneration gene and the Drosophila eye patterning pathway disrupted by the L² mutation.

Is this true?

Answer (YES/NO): NO